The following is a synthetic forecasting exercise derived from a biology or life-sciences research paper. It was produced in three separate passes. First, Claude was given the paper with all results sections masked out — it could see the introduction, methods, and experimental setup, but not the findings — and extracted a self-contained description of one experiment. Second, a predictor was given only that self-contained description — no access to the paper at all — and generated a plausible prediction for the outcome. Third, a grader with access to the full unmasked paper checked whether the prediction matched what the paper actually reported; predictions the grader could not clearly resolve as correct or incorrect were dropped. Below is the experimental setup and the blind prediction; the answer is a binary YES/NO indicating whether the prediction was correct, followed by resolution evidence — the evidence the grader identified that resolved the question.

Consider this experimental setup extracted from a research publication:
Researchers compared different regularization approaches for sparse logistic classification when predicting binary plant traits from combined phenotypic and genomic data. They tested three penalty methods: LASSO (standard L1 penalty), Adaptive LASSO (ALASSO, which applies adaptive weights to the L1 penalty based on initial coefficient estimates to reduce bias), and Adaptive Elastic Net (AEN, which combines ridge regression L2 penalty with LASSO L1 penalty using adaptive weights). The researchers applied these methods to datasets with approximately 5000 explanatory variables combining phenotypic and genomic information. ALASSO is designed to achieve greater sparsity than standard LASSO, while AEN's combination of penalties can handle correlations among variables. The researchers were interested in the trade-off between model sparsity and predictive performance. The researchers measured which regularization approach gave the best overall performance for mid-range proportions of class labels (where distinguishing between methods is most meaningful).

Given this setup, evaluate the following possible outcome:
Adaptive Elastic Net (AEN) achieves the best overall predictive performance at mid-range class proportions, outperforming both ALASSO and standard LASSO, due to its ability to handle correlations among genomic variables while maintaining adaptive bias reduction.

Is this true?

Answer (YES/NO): YES